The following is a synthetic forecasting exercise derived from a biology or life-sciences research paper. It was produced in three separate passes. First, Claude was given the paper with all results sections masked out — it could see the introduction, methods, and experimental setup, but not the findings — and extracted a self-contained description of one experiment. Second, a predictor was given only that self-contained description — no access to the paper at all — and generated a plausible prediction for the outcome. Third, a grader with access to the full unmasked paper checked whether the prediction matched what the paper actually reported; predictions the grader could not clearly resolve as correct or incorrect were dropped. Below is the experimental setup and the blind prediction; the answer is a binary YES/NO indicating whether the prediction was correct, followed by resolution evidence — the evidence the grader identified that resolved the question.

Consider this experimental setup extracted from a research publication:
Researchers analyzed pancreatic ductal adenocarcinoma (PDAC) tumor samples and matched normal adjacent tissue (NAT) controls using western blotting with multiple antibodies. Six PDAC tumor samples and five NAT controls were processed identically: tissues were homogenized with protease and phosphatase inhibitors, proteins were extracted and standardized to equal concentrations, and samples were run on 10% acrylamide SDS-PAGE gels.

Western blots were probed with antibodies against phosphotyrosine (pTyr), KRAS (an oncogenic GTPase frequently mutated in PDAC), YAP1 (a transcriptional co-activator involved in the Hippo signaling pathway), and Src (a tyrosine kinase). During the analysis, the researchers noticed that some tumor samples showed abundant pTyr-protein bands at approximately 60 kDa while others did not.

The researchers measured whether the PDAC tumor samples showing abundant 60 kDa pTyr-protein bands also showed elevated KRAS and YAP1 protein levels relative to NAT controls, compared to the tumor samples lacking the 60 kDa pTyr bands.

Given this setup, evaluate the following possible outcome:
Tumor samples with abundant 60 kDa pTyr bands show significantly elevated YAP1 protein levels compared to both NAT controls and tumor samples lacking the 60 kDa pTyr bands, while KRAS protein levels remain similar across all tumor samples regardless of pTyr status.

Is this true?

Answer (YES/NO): NO